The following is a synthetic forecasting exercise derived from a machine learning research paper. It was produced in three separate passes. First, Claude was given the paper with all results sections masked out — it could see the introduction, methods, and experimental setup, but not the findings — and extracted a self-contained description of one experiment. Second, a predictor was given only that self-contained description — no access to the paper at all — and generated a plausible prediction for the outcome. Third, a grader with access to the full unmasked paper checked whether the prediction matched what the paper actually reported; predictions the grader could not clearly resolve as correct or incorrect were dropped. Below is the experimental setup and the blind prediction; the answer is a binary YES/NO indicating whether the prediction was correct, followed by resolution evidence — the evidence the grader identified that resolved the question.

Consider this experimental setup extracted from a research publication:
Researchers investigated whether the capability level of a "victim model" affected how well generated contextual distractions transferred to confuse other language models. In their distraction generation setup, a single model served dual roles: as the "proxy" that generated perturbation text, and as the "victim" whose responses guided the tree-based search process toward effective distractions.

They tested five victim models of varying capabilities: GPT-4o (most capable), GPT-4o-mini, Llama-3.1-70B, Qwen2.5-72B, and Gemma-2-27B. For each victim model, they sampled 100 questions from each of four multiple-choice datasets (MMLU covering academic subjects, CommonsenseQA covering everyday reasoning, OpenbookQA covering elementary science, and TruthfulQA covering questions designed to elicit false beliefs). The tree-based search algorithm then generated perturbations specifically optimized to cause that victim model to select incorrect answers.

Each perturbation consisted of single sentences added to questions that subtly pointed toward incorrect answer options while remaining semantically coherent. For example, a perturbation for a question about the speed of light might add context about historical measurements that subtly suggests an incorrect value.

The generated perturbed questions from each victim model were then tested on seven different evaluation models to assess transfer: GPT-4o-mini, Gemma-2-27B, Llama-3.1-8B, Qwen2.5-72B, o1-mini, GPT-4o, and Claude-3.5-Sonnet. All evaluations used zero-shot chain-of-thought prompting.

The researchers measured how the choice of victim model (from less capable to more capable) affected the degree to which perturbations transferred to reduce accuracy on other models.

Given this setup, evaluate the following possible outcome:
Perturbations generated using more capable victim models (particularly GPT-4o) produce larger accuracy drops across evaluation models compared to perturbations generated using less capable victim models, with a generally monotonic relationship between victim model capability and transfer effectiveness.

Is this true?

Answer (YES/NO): NO